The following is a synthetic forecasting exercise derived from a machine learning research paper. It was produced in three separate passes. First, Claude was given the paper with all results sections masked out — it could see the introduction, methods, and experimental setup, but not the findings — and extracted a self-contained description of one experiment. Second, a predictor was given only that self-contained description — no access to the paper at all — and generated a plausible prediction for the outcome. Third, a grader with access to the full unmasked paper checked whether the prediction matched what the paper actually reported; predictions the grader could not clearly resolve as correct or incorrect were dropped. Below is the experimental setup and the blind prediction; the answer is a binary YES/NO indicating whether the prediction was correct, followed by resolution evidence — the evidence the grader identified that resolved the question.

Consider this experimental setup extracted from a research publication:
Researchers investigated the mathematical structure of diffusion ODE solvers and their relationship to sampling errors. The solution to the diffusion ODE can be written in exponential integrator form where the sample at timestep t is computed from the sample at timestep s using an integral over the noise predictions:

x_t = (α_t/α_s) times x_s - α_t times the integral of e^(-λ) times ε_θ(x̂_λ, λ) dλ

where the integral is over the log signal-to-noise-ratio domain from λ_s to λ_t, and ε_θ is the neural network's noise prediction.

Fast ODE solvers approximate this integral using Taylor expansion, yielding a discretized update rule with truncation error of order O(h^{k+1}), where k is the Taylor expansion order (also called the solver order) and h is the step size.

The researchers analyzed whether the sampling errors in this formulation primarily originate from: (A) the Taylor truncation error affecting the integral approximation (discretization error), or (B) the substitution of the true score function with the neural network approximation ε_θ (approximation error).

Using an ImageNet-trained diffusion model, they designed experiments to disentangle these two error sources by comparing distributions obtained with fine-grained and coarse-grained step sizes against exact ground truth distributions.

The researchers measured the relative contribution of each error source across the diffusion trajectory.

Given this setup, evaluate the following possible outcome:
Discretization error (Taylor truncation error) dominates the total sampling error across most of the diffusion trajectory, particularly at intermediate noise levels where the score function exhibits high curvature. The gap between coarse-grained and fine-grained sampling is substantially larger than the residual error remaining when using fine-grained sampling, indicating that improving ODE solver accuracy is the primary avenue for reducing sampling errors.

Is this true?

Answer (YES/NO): NO